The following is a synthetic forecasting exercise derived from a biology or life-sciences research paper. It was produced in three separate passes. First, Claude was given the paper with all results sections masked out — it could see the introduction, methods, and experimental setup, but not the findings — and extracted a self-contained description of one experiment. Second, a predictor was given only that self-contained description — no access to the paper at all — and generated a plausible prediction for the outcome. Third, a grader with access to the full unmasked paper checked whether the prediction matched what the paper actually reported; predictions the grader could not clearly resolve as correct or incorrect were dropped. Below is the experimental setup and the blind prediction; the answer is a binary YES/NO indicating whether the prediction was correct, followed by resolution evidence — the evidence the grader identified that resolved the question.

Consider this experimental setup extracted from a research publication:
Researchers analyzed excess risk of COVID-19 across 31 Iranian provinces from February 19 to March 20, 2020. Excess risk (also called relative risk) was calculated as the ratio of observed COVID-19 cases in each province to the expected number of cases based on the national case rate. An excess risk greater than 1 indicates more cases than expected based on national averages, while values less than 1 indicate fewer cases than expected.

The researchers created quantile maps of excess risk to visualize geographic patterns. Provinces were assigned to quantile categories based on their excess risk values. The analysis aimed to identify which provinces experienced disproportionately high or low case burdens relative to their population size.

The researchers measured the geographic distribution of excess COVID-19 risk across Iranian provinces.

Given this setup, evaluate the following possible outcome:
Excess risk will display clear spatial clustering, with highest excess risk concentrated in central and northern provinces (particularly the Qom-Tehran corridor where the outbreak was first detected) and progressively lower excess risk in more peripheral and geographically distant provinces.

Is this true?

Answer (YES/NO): YES